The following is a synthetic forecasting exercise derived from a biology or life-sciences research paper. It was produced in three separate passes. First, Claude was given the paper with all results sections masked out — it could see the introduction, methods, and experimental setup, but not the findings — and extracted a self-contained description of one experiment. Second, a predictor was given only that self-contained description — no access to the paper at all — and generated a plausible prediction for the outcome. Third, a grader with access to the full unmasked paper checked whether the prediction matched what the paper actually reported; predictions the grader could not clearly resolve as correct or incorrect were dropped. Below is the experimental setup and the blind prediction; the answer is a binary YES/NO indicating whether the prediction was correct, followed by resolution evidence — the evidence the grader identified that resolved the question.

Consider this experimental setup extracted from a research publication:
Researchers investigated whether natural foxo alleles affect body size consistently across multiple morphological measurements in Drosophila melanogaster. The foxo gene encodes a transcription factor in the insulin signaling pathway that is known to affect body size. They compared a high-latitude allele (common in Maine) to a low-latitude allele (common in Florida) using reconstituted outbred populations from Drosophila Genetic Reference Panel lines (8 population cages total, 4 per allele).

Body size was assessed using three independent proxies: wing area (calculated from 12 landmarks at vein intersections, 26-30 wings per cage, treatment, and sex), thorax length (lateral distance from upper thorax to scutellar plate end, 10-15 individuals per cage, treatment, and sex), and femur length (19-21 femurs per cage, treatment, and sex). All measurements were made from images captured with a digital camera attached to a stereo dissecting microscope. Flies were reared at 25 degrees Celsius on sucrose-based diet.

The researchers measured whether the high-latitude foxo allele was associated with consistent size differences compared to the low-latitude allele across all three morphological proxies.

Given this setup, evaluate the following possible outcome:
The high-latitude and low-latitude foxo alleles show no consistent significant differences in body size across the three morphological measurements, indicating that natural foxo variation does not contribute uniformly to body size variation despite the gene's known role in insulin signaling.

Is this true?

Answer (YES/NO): NO